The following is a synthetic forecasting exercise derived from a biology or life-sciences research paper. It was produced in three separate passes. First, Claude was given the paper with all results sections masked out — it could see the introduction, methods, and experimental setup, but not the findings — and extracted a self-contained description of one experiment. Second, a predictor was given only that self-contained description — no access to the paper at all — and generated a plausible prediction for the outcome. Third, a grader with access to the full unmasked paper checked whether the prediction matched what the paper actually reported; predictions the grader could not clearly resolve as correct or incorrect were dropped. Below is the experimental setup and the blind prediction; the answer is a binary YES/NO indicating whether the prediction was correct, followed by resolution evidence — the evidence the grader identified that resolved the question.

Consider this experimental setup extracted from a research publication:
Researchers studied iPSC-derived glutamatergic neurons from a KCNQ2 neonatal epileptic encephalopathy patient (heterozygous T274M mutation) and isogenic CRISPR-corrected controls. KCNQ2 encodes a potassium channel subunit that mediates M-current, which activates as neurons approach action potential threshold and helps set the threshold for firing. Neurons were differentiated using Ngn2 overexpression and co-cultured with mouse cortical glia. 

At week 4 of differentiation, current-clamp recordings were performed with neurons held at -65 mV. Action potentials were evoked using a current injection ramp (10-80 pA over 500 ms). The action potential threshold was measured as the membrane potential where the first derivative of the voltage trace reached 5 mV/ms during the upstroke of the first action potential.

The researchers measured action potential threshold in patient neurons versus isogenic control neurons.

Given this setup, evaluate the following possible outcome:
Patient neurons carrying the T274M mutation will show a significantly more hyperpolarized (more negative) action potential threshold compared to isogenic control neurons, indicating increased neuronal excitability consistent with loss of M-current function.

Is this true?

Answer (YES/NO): YES